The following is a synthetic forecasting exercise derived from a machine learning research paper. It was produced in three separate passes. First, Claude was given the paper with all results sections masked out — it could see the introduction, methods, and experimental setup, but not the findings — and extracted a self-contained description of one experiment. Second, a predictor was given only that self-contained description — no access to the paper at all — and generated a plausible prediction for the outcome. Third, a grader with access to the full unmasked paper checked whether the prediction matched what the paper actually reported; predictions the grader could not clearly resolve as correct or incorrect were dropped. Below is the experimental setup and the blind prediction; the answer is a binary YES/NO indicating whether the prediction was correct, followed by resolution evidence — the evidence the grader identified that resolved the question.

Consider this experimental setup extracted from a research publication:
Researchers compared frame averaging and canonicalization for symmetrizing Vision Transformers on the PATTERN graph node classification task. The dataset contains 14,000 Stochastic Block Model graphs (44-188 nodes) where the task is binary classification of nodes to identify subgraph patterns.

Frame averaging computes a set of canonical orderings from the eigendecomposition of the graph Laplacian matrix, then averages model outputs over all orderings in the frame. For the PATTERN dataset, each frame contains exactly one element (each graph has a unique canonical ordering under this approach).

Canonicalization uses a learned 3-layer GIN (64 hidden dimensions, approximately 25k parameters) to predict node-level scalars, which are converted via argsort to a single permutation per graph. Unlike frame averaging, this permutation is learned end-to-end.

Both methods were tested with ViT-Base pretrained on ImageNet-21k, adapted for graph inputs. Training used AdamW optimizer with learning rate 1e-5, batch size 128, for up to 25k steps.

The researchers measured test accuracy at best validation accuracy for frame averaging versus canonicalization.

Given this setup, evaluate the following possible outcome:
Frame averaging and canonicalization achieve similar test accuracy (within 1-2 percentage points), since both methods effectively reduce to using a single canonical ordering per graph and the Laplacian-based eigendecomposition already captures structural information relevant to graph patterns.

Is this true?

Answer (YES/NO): NO